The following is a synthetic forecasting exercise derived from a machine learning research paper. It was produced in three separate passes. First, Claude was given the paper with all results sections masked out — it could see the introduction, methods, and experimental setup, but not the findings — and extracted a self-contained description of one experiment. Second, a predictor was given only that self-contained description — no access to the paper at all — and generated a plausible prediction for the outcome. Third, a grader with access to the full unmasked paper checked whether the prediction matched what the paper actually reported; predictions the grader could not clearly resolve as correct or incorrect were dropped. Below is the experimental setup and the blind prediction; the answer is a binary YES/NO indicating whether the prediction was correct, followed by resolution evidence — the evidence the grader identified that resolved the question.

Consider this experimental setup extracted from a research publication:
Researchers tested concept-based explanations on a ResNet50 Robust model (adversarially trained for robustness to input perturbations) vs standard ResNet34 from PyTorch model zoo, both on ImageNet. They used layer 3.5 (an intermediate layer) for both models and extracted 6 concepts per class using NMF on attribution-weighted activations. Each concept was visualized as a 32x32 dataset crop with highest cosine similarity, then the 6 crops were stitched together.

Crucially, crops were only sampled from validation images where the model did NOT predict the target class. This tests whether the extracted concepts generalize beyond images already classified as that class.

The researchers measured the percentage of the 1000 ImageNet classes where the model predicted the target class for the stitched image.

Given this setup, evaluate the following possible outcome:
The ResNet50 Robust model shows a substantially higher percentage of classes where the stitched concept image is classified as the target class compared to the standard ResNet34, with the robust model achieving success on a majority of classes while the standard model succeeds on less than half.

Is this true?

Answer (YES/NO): NO